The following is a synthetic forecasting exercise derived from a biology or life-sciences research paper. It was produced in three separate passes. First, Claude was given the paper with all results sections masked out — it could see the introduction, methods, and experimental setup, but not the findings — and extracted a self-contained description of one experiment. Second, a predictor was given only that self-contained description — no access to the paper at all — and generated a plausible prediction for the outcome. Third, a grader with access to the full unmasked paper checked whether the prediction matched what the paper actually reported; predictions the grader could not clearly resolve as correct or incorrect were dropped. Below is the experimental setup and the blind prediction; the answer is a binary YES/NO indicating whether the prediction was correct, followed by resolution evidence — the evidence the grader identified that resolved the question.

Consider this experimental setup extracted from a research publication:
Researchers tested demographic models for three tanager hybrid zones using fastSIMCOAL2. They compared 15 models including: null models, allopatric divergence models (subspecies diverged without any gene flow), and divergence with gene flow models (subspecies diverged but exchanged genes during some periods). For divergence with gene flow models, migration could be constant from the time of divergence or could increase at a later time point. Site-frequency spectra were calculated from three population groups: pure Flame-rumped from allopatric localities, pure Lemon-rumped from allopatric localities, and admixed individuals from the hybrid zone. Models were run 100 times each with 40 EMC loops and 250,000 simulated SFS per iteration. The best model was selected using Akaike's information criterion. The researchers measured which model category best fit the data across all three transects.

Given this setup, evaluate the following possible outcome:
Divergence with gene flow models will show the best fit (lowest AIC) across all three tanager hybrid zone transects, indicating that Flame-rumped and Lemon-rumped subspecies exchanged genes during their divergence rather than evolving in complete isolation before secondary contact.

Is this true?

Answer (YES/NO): YES